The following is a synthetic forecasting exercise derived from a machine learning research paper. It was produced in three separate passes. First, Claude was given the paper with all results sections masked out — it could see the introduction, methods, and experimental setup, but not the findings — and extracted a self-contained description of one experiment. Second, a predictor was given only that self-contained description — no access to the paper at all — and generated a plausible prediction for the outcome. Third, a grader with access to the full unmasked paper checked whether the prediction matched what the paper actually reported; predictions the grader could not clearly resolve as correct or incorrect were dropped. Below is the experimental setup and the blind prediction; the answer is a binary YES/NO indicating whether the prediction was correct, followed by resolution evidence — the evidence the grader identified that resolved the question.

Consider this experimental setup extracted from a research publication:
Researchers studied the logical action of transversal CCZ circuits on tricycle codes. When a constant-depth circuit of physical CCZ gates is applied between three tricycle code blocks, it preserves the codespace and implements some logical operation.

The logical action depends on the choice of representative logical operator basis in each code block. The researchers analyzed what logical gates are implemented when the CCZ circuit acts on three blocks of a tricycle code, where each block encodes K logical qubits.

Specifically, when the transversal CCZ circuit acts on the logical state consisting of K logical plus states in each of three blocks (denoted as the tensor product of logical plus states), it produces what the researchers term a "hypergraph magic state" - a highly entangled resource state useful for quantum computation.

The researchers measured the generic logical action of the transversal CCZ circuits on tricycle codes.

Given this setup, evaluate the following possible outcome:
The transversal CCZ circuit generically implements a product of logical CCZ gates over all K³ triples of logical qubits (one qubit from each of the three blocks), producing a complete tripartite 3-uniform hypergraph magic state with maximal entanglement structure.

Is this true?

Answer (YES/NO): NO